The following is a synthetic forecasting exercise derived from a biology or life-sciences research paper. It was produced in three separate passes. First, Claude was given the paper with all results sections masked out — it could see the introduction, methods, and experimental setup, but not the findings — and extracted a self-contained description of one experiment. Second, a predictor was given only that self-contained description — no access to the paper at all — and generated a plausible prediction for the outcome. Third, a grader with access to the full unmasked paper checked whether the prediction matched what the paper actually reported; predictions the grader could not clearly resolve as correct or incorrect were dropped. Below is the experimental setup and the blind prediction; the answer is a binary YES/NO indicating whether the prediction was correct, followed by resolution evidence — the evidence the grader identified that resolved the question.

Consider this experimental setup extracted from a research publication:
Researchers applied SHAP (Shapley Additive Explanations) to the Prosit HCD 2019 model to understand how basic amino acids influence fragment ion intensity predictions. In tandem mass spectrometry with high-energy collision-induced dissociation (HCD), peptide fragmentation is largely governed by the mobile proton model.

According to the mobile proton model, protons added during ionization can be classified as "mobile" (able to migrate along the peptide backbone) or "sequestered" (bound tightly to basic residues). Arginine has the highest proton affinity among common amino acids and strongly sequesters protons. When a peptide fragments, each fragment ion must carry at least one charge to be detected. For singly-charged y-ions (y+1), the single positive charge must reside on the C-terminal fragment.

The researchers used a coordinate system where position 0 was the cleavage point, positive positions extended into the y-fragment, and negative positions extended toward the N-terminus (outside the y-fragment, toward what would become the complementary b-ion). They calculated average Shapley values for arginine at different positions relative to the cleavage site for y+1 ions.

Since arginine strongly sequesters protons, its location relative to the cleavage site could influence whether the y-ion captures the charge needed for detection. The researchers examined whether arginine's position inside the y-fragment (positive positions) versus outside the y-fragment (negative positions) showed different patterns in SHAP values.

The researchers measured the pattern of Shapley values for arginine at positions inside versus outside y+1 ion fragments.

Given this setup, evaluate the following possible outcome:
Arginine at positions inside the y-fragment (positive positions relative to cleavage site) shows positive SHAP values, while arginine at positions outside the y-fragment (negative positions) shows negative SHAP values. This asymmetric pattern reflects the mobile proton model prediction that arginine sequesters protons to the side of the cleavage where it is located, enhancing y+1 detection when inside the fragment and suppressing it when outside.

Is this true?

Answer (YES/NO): YES